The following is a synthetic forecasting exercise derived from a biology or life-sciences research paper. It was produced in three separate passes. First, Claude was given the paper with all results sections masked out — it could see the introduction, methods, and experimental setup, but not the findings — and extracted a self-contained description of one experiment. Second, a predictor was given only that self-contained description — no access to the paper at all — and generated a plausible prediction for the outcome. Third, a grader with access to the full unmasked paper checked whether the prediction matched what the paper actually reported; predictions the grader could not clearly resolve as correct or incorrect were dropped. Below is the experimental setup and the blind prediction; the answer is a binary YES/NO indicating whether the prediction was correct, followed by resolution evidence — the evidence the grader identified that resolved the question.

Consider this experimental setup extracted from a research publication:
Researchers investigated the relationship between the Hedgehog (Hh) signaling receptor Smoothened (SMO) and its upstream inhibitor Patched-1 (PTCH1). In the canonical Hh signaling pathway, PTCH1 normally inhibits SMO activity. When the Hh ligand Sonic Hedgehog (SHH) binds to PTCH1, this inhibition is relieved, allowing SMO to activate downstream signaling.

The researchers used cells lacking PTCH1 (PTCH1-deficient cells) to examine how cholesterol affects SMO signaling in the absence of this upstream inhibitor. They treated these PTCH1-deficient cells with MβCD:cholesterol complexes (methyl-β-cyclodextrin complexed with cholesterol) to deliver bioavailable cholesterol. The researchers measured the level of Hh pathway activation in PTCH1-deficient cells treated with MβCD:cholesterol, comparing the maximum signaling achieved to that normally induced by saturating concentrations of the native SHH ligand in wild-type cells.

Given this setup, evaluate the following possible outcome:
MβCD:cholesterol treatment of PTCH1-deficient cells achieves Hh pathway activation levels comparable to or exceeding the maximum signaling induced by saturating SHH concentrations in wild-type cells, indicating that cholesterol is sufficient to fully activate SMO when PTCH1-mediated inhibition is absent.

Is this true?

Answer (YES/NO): YES